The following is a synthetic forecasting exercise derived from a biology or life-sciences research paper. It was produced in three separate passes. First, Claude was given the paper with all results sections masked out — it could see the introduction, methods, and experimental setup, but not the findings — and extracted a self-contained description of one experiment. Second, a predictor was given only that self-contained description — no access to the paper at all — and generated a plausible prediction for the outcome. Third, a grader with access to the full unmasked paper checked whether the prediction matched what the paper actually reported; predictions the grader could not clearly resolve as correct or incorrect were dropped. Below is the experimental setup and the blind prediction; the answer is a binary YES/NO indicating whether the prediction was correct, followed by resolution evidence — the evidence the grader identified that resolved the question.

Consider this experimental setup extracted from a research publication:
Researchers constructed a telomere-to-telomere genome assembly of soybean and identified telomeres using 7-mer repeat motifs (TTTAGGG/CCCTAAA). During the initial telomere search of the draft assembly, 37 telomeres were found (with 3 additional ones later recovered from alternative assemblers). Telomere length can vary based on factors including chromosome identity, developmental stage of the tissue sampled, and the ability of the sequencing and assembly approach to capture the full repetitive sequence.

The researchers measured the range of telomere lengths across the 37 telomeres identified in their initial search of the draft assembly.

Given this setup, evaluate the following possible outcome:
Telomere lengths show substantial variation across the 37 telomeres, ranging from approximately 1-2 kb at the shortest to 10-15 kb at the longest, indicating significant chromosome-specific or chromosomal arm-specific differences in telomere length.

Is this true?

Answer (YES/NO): NO